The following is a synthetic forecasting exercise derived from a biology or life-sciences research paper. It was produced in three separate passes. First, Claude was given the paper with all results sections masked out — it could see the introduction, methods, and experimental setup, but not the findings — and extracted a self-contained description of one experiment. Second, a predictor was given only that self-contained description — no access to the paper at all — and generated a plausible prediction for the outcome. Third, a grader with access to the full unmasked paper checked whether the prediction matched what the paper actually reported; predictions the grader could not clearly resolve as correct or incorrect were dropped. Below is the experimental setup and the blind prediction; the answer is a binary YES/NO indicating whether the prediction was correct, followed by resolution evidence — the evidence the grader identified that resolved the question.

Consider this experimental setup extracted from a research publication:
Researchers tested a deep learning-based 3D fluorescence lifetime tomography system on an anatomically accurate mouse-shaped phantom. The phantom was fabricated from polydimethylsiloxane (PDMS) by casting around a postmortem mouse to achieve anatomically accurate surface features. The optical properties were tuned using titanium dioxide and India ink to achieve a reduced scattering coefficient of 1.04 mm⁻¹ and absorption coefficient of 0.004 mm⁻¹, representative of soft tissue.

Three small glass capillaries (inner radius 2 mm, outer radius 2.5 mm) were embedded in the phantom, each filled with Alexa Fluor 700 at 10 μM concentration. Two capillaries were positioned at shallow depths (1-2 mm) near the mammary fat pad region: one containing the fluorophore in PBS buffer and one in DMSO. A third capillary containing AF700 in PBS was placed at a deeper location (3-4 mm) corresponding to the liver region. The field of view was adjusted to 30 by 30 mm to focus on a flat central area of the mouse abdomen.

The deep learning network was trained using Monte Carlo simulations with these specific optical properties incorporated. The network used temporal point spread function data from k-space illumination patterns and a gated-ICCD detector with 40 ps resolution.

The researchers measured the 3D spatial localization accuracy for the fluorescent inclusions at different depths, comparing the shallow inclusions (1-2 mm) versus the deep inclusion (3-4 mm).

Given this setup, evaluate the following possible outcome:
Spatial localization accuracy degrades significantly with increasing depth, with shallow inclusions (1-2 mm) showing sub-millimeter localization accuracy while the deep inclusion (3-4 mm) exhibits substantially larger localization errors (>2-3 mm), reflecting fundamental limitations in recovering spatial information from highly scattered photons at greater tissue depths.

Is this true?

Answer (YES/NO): NO